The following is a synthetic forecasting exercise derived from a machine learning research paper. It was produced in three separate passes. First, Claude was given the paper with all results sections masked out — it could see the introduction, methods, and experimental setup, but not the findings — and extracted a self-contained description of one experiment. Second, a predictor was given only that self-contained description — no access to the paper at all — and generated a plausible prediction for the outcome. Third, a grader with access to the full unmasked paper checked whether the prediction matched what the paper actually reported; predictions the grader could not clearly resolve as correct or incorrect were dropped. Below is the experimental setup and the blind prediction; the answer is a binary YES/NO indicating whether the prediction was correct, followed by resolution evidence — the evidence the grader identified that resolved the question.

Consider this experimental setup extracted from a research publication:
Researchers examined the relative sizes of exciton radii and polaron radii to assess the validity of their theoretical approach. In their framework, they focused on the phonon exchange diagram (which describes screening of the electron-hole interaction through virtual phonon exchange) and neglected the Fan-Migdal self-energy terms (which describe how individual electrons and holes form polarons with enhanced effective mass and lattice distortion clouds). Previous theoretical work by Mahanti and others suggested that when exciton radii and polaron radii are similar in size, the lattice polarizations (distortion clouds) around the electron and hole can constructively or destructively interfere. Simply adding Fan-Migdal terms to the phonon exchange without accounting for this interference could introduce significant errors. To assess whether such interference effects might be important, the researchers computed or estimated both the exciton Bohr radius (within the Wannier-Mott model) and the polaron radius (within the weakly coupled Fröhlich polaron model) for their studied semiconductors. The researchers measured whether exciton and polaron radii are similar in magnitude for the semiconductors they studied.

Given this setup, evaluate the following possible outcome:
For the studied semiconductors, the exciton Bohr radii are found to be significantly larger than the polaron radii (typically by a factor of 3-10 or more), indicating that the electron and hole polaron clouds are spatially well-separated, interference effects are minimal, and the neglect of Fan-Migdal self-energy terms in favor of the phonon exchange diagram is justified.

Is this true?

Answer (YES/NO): NO